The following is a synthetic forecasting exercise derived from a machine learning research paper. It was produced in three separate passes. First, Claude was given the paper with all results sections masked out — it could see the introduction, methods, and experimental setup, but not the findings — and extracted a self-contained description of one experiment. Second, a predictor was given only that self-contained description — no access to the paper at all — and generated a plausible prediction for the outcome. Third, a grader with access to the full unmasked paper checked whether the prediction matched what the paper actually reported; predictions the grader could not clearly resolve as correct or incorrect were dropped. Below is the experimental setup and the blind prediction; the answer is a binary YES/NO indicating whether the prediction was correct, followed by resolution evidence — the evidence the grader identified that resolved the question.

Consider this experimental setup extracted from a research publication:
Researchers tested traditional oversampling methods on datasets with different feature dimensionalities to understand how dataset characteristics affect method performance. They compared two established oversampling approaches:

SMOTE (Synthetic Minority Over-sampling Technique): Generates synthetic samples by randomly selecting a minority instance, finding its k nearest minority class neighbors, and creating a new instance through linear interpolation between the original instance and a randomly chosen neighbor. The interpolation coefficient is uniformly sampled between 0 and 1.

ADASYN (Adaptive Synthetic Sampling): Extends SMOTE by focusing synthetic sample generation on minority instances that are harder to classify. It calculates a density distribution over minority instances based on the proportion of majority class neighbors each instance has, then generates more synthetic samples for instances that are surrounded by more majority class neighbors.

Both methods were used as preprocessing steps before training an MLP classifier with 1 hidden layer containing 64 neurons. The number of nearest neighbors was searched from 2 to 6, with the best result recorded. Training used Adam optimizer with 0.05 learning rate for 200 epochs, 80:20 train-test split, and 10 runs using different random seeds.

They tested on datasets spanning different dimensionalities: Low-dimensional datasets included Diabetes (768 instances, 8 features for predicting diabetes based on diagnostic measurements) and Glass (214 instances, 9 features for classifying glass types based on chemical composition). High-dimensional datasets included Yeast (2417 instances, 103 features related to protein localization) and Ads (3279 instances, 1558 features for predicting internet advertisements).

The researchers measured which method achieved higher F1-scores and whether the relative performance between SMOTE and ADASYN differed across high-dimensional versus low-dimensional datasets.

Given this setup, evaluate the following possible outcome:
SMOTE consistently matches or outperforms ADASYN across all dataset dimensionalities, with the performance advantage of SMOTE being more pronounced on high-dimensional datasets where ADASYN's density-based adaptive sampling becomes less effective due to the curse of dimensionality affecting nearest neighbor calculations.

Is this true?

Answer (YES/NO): NO